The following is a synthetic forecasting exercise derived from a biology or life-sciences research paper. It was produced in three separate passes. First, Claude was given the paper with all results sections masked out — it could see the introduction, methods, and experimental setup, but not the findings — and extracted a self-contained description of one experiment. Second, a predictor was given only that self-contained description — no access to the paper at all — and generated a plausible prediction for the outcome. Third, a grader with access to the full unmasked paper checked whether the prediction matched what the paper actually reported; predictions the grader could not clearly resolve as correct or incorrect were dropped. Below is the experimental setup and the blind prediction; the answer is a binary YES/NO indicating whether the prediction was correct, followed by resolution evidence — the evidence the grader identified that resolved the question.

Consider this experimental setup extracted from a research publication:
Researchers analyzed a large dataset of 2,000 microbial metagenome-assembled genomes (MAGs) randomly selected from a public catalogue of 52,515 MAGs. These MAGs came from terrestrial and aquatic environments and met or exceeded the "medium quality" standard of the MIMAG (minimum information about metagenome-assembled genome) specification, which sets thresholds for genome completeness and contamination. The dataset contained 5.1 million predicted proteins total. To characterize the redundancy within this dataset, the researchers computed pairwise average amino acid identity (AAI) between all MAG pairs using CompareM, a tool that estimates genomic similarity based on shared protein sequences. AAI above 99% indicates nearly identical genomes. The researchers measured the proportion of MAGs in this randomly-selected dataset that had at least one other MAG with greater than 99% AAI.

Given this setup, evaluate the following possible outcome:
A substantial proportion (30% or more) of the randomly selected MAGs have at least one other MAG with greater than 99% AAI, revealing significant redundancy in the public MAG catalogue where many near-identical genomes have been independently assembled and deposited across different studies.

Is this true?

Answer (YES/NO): YES